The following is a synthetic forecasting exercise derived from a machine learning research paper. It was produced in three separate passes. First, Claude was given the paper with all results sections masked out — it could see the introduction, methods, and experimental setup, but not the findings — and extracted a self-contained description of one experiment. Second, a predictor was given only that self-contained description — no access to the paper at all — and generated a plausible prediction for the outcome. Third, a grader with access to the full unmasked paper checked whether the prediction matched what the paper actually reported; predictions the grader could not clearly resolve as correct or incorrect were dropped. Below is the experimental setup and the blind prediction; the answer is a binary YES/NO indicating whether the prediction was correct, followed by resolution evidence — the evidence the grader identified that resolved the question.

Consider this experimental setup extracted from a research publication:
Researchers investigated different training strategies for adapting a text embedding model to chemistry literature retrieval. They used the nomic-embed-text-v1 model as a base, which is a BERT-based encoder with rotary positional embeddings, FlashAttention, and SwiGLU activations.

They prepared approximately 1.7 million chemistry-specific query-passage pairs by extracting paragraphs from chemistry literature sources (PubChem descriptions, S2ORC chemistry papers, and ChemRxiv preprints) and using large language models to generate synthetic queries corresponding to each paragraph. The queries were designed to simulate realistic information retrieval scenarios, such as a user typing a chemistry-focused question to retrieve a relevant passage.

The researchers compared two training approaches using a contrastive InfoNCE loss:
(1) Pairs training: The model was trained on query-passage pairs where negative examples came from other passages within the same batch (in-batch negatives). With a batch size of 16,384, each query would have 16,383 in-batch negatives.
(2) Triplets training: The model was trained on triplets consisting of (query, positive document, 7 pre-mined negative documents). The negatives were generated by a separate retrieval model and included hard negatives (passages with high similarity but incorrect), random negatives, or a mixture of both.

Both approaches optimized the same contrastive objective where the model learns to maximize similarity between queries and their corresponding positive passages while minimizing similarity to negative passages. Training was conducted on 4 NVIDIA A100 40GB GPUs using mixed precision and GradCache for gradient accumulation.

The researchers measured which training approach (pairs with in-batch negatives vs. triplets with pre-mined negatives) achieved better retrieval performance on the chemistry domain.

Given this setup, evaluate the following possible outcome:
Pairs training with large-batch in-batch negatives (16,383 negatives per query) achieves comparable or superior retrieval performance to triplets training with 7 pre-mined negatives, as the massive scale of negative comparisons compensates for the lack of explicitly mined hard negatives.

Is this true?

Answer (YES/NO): YES